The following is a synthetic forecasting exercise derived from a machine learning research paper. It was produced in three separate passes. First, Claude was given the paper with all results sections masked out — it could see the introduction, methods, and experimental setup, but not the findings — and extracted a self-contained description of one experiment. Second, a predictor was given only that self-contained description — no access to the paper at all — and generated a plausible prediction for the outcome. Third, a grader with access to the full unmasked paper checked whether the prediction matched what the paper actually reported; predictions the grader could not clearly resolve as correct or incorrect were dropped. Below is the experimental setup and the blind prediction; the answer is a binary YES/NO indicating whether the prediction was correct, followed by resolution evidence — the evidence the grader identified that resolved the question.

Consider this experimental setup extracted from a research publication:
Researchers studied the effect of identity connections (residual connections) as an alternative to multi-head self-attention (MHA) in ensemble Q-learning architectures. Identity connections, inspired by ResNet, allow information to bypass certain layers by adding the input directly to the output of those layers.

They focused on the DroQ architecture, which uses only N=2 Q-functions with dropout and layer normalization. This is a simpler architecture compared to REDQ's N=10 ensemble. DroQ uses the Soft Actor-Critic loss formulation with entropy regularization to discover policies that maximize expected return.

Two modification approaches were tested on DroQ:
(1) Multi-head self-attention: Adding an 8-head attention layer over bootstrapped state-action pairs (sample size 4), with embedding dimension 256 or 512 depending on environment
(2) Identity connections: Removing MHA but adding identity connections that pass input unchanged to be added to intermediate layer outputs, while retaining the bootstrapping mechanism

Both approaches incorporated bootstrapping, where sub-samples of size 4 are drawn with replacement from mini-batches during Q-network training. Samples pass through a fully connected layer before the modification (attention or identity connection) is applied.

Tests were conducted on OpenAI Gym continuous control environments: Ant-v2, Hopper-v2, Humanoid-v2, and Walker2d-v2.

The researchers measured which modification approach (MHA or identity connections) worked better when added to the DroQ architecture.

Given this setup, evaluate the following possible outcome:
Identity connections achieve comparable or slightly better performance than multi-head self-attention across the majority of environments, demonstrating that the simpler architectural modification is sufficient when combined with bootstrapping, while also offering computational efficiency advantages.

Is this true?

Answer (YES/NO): NO